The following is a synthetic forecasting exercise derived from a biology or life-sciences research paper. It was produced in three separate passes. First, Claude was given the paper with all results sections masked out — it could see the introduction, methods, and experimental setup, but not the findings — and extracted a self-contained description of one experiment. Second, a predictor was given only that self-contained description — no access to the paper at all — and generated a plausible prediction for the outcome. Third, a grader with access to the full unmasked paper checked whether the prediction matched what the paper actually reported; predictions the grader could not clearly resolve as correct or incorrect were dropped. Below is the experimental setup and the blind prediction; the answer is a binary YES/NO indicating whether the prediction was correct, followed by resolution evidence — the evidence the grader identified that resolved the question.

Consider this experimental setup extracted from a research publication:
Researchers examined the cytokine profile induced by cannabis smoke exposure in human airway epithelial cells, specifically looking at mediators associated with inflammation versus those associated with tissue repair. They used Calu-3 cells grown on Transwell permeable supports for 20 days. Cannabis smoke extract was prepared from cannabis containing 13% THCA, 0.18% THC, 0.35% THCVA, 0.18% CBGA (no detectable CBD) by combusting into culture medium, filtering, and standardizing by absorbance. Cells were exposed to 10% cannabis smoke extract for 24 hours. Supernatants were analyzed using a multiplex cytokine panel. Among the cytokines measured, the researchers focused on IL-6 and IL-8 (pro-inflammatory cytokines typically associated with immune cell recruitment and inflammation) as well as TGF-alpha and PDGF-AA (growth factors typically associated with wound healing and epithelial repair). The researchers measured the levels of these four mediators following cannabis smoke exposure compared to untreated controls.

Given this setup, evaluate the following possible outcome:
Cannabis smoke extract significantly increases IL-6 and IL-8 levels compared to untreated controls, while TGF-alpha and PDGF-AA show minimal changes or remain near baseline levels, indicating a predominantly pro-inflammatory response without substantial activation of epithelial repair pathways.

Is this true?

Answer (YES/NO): NO